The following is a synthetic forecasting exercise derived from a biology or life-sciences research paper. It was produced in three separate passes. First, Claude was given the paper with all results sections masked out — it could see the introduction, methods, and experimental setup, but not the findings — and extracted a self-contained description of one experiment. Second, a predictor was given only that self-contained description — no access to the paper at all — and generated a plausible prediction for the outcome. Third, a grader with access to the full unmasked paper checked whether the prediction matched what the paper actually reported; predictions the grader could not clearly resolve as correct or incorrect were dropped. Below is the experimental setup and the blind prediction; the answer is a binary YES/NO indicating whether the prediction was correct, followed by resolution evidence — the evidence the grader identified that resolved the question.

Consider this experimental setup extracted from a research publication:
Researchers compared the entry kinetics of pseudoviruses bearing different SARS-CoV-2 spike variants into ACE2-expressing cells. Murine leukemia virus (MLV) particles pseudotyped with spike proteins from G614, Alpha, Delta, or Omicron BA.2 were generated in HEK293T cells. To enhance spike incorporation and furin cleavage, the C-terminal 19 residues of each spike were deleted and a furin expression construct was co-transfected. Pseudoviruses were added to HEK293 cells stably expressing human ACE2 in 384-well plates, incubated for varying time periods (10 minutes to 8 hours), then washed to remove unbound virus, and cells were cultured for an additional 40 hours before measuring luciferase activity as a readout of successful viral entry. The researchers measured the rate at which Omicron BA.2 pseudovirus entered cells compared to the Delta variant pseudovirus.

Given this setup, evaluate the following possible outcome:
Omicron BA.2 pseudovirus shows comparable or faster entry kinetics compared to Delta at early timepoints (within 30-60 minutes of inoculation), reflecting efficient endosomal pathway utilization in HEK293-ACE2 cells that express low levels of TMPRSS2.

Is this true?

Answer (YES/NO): NO